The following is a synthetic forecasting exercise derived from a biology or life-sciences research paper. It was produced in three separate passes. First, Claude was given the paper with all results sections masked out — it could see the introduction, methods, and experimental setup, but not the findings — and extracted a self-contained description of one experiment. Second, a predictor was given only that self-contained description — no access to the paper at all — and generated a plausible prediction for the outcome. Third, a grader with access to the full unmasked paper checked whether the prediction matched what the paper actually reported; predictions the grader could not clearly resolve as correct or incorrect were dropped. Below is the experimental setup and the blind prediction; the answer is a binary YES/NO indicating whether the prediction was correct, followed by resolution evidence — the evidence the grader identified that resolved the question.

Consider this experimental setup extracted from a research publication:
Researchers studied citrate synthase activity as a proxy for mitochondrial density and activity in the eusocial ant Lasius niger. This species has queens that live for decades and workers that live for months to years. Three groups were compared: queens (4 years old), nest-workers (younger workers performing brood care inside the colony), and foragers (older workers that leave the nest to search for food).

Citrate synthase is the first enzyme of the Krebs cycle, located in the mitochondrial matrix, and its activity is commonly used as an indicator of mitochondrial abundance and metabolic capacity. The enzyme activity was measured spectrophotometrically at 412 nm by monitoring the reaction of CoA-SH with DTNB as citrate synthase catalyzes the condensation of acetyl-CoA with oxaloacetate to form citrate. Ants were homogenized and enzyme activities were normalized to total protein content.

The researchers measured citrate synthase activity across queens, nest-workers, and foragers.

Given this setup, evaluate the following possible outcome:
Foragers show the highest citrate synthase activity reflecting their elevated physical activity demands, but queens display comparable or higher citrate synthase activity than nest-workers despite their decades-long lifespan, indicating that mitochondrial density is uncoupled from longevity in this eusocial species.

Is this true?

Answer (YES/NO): NO